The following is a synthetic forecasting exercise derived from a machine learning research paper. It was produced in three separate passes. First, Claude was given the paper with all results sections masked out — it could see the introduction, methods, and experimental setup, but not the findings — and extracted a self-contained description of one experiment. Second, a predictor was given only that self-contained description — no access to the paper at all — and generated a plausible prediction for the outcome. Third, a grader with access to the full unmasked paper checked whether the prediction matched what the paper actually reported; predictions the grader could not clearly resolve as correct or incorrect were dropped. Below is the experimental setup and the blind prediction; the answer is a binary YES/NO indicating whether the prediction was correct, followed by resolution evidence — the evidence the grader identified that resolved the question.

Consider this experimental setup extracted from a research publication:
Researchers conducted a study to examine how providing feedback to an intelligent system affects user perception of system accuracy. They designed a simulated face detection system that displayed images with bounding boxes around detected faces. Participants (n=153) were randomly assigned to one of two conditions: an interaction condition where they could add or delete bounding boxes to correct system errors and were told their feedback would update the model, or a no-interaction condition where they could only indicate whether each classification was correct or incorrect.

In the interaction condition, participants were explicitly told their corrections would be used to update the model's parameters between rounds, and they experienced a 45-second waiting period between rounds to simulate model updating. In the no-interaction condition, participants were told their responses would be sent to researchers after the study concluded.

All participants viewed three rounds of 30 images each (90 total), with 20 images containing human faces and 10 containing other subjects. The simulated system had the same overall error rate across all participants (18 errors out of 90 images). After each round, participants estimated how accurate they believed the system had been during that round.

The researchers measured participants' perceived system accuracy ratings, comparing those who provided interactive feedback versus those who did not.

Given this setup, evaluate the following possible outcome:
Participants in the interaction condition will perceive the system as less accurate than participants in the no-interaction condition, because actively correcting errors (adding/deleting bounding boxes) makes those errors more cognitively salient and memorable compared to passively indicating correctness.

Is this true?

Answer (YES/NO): YES